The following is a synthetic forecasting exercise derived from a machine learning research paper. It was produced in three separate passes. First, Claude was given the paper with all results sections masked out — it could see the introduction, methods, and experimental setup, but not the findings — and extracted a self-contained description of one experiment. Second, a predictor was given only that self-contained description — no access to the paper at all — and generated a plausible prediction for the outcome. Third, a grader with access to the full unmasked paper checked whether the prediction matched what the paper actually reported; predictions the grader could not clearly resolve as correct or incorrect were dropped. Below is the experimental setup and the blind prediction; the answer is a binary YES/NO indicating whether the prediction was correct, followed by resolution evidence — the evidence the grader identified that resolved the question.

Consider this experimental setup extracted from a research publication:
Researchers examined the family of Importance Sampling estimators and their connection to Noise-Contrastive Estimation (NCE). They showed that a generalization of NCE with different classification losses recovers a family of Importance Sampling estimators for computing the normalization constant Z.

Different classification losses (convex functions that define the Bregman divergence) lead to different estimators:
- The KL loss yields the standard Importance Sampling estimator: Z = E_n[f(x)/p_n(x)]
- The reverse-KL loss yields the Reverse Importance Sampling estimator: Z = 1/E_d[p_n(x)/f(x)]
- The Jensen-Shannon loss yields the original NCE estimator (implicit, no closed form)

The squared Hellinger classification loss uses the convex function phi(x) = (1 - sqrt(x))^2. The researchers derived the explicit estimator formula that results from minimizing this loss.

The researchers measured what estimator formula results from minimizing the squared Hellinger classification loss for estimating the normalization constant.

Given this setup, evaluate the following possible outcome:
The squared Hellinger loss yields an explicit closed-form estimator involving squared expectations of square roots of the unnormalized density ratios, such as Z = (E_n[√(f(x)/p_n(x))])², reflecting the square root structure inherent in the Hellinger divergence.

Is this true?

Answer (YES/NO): NO